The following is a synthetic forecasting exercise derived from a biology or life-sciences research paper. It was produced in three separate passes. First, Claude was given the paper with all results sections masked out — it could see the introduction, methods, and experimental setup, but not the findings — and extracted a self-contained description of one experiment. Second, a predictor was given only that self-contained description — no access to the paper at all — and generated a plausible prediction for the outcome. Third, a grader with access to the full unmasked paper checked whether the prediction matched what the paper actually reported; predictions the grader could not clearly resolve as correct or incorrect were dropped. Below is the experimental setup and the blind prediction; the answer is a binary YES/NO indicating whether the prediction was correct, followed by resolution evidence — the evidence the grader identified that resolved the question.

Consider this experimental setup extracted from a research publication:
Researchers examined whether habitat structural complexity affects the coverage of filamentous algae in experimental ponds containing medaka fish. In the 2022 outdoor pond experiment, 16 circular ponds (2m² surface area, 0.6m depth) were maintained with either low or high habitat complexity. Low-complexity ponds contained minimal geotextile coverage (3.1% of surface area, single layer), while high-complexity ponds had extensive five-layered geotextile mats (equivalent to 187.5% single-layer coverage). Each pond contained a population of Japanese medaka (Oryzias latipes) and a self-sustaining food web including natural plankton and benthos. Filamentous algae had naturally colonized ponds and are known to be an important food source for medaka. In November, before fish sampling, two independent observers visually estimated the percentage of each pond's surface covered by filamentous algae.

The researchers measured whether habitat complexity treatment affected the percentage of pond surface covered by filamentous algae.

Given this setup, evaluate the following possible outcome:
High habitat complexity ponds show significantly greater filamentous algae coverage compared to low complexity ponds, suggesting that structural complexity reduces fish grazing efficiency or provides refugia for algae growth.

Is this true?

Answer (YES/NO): NO